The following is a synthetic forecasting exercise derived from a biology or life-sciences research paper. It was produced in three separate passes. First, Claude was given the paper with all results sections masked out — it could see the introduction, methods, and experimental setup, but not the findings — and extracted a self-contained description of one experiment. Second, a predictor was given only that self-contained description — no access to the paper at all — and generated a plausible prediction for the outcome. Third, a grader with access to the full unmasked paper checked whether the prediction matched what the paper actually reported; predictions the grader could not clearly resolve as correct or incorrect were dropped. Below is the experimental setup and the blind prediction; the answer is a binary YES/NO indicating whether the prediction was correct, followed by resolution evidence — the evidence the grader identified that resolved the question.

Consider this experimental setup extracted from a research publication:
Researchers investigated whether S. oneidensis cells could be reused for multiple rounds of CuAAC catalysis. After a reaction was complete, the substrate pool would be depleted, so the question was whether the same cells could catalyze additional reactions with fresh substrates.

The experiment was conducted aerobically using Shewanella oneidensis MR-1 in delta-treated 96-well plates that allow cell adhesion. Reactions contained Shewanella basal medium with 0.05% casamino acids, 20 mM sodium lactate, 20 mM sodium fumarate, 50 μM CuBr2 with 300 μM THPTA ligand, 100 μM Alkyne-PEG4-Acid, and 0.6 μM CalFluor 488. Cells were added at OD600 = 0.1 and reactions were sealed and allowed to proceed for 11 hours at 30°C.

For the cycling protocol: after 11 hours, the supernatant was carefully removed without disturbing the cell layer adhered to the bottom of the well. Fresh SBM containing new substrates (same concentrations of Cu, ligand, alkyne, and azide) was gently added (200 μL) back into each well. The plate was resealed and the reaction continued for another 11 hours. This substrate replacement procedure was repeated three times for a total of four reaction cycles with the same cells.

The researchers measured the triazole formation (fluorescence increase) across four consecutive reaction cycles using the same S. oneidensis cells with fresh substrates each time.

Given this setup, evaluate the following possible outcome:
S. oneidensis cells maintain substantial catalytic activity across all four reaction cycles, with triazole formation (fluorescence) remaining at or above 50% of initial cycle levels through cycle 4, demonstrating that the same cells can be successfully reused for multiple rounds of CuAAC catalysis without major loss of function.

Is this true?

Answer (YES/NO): YES